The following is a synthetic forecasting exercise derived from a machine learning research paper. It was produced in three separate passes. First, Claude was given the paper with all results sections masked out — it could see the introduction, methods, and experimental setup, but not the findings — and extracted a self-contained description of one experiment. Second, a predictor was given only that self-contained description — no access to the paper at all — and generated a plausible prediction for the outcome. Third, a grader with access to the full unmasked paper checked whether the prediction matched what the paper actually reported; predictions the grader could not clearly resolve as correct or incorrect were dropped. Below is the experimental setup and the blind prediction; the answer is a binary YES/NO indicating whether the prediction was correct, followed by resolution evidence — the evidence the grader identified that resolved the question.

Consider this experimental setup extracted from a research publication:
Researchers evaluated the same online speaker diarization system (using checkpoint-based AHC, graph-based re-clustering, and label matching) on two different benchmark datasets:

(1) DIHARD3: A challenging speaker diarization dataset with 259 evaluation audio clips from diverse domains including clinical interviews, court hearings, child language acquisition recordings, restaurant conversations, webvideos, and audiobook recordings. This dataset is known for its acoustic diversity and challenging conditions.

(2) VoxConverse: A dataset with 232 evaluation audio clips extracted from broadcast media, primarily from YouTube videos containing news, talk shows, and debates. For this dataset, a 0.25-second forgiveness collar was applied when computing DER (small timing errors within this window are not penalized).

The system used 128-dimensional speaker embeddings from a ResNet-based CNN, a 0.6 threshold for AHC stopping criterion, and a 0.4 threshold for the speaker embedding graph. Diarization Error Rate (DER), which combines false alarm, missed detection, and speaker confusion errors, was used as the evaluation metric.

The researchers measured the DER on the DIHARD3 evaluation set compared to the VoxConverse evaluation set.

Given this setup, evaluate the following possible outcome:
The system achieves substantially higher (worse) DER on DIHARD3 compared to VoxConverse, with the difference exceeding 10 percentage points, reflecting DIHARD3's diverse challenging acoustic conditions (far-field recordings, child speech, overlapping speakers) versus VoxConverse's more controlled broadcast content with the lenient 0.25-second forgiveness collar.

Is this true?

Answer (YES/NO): YES